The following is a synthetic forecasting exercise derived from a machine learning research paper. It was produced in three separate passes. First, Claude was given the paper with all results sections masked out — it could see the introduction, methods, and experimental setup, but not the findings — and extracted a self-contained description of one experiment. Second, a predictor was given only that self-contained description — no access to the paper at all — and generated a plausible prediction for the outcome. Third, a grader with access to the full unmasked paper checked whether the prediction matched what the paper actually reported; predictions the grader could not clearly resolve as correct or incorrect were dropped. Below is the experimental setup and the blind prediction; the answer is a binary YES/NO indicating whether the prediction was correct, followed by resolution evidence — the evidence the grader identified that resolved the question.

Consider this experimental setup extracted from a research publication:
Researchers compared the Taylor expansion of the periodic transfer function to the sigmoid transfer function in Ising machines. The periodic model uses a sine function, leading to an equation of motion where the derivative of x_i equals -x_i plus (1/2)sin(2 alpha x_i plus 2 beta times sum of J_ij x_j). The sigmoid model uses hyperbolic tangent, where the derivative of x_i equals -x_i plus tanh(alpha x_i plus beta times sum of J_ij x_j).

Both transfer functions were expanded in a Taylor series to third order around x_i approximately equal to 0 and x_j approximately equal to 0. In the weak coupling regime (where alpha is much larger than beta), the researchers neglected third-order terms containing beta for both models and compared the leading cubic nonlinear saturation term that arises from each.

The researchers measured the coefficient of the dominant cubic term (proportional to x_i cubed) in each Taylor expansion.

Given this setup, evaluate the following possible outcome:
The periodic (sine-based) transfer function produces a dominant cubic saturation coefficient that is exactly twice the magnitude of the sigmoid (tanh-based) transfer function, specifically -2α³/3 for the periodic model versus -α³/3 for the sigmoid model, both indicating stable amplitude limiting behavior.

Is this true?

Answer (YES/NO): YES